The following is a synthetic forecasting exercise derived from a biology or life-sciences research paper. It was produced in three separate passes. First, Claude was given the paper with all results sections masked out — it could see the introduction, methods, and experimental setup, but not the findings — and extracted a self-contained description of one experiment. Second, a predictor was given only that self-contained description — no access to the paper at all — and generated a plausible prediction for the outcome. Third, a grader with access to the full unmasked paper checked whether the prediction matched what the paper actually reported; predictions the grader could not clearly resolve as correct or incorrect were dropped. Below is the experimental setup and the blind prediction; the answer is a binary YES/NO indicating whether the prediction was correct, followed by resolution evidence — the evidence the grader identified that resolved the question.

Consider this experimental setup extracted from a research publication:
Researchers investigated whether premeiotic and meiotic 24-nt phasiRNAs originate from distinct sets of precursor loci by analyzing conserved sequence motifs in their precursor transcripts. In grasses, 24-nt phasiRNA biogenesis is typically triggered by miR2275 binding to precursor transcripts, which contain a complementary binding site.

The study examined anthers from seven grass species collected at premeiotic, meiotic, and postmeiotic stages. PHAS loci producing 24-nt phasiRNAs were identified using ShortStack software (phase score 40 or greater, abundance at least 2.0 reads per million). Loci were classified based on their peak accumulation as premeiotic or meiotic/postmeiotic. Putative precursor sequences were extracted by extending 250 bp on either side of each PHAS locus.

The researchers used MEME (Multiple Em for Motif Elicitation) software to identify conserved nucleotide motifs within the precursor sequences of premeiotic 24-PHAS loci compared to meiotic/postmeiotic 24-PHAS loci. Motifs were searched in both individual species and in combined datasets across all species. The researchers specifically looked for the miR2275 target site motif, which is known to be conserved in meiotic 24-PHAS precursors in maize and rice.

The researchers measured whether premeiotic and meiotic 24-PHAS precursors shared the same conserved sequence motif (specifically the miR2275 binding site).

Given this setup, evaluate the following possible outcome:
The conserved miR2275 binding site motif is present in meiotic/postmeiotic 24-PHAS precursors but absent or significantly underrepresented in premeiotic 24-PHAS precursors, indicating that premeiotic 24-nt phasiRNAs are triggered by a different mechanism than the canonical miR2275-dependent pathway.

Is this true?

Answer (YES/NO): YES